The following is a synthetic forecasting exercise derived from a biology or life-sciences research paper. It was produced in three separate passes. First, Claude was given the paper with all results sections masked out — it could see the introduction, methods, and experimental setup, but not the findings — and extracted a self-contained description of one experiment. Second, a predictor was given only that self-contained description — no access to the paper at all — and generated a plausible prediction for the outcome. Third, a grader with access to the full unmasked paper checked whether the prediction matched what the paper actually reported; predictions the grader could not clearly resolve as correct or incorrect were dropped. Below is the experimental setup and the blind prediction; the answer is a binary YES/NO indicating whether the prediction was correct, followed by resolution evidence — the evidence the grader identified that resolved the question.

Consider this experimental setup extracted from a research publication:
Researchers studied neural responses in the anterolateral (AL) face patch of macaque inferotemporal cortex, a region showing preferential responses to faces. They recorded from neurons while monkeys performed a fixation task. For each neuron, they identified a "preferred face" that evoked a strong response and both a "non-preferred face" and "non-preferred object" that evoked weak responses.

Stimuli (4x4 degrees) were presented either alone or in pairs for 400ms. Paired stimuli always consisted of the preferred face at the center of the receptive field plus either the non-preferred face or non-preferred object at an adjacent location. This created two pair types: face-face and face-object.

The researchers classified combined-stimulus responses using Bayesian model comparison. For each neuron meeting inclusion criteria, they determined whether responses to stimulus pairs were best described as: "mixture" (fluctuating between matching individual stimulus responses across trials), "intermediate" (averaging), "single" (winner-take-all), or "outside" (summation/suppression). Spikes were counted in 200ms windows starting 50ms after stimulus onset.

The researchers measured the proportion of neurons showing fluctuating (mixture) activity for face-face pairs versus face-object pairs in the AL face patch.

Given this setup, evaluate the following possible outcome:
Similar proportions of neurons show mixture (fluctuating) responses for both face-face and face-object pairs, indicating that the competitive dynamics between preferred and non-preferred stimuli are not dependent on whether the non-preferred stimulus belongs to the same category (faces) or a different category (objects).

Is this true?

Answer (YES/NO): YES